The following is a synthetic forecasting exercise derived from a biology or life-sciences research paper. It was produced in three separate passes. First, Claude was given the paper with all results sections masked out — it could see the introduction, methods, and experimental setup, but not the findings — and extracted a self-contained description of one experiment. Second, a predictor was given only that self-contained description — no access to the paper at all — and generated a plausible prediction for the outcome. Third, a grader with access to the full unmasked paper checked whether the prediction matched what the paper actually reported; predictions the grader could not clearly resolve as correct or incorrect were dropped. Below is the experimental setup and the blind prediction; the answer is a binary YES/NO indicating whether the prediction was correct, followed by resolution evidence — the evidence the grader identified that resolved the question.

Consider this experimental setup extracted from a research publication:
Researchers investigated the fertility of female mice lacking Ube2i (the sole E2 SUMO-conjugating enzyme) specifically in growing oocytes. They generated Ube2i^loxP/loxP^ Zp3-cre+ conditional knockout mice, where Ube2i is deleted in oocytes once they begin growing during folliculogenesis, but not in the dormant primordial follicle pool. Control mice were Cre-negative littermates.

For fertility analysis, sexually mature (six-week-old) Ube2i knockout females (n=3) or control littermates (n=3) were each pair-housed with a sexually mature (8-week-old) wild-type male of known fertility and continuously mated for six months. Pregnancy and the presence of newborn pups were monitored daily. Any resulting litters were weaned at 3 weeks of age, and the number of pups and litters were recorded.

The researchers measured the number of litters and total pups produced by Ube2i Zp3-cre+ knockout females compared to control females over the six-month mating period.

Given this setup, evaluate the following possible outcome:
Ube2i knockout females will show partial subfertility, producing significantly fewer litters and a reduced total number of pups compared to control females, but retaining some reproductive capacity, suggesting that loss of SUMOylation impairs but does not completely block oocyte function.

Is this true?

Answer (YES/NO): NO